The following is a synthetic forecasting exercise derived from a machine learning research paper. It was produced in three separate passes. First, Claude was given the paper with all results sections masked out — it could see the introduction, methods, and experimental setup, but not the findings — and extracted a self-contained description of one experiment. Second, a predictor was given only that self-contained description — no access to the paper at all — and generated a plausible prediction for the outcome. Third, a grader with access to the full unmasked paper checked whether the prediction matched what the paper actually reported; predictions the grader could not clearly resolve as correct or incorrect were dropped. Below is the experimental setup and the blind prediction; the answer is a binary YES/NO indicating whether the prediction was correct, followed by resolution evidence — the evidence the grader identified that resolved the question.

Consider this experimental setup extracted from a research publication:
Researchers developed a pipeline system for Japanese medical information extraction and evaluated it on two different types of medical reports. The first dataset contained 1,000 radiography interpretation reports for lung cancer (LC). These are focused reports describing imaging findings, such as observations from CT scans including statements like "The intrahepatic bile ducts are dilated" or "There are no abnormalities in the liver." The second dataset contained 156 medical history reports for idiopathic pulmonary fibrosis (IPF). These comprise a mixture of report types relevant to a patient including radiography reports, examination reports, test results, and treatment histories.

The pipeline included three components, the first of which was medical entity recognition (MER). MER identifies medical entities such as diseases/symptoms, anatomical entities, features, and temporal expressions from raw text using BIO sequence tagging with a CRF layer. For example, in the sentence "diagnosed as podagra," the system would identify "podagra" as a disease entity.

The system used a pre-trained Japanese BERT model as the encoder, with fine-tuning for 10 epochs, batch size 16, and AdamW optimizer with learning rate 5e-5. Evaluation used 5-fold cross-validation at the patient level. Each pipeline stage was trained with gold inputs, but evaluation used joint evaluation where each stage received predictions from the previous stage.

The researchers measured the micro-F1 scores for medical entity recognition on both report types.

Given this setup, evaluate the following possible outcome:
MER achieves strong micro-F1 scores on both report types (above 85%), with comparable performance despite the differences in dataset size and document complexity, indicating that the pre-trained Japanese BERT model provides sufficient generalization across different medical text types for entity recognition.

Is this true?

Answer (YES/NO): NO